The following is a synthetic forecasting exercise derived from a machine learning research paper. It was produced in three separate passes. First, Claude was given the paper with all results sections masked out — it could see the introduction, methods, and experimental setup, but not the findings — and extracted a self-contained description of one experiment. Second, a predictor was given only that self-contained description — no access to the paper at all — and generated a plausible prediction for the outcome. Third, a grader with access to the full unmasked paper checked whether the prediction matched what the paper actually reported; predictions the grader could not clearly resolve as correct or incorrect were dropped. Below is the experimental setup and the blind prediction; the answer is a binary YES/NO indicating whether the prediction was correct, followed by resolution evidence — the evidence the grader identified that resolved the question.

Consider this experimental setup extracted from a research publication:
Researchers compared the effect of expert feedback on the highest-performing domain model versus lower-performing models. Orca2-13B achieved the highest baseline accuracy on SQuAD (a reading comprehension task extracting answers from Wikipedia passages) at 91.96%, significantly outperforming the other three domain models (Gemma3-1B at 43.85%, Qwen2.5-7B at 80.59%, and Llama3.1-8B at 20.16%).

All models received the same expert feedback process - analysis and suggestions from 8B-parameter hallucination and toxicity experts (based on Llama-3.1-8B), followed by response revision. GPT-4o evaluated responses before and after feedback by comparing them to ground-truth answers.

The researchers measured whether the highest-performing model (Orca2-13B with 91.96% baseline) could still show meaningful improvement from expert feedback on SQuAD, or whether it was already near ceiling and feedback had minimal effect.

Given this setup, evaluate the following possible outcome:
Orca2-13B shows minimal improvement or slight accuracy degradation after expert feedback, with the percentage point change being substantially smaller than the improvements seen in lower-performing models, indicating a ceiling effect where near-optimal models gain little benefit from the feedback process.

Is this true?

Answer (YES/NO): YES